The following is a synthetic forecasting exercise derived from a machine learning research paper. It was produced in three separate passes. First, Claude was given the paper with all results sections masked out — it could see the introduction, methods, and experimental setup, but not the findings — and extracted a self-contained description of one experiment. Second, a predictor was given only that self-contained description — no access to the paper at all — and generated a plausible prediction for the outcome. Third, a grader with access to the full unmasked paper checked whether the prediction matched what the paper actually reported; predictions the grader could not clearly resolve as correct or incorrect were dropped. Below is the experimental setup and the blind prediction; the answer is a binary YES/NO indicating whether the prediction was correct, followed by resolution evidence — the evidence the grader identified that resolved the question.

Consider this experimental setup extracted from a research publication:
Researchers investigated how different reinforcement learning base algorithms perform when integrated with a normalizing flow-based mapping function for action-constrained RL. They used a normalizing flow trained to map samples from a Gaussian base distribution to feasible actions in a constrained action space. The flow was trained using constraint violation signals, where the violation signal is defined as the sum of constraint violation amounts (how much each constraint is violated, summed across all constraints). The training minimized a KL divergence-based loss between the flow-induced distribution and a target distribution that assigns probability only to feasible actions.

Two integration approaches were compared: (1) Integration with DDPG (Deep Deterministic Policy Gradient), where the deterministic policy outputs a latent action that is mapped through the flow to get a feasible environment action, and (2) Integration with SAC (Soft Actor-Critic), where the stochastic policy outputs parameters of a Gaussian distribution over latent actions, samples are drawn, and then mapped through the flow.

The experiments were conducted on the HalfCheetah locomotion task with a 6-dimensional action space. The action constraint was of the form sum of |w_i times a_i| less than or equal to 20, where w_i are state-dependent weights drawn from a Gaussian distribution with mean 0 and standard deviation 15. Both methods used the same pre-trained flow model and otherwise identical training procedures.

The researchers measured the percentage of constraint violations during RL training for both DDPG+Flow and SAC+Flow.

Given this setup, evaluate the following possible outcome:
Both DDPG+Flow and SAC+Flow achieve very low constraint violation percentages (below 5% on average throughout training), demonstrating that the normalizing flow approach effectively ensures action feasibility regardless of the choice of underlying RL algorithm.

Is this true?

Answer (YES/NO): NO